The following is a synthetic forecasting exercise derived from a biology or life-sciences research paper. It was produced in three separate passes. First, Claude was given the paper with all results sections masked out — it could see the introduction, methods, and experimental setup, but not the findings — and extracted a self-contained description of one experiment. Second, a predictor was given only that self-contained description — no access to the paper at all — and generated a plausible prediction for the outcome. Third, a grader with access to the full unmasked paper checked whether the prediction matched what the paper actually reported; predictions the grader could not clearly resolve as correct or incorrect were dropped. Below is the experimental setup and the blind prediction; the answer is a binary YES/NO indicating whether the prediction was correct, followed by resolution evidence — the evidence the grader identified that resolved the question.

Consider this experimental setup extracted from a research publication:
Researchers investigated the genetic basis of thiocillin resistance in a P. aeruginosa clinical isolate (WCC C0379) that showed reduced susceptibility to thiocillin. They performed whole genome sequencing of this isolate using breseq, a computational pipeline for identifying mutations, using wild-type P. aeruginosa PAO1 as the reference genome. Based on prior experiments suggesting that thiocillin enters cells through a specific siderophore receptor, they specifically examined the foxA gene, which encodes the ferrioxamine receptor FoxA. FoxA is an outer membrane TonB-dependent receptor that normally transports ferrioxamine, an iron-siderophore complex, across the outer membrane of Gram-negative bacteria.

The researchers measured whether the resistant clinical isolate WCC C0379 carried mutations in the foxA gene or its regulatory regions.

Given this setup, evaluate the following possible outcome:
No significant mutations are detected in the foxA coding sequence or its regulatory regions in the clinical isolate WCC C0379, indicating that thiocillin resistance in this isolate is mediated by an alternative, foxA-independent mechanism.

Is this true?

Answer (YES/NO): NO